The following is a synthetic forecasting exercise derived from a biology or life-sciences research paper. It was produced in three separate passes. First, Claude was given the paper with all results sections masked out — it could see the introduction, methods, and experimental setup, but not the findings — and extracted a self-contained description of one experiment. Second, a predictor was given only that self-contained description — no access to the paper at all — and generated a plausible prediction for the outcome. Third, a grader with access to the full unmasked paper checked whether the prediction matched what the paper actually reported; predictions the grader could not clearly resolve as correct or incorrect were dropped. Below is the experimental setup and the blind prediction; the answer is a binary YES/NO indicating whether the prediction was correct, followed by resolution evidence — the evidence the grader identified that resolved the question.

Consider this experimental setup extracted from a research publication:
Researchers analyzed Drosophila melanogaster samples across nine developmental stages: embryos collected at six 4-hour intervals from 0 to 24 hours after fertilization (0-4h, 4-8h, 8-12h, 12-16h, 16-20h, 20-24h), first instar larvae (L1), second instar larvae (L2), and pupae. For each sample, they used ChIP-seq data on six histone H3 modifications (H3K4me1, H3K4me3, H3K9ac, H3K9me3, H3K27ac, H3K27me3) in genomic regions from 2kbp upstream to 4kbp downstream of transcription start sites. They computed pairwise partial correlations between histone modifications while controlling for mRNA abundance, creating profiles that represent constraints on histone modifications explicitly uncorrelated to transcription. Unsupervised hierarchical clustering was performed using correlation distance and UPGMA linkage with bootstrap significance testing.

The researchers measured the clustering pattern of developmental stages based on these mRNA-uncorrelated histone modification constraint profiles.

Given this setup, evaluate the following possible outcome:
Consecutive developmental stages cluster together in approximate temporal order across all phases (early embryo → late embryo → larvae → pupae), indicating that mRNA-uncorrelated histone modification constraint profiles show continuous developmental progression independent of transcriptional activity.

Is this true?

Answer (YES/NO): NO